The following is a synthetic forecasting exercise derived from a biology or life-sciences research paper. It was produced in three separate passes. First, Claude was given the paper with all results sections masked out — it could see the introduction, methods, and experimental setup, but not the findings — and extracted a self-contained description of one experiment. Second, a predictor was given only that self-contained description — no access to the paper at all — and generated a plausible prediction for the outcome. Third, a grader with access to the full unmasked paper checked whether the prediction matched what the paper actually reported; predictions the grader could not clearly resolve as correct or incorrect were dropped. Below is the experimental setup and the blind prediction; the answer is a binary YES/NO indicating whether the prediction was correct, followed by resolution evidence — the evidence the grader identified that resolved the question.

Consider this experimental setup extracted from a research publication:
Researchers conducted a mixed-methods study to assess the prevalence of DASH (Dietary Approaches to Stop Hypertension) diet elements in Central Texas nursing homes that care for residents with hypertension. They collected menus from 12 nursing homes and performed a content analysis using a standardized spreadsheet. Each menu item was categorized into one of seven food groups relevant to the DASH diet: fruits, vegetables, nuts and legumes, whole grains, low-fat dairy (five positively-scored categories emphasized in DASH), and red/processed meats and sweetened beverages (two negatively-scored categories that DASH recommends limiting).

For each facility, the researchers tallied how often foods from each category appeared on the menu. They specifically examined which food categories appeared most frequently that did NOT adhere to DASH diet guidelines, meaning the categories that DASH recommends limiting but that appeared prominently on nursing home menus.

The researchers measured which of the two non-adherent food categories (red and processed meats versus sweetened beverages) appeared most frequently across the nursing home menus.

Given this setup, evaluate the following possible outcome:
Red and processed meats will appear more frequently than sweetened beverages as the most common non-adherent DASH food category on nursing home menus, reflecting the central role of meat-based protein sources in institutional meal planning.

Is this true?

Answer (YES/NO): YES